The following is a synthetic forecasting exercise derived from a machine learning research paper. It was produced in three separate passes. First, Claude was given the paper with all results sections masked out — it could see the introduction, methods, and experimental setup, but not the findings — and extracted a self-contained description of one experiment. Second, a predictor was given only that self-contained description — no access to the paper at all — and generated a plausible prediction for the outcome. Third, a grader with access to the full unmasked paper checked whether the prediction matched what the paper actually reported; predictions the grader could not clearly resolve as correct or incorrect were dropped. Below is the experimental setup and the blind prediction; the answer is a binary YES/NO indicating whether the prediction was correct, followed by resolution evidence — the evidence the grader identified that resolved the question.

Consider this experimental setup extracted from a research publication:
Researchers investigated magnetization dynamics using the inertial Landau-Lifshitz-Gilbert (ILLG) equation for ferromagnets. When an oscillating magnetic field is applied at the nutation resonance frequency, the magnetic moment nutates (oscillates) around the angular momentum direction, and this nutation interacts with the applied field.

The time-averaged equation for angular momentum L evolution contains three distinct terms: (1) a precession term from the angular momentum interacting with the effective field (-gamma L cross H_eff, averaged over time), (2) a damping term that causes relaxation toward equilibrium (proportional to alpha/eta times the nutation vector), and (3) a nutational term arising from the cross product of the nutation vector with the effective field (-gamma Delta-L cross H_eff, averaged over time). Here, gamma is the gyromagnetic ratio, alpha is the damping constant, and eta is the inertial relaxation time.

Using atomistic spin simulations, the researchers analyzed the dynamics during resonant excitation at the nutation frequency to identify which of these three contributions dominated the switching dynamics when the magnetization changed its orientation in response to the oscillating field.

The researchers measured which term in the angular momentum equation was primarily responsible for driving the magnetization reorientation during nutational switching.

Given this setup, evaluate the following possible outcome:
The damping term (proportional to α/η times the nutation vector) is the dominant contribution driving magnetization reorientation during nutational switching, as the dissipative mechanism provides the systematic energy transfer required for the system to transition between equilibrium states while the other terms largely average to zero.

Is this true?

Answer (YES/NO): NO